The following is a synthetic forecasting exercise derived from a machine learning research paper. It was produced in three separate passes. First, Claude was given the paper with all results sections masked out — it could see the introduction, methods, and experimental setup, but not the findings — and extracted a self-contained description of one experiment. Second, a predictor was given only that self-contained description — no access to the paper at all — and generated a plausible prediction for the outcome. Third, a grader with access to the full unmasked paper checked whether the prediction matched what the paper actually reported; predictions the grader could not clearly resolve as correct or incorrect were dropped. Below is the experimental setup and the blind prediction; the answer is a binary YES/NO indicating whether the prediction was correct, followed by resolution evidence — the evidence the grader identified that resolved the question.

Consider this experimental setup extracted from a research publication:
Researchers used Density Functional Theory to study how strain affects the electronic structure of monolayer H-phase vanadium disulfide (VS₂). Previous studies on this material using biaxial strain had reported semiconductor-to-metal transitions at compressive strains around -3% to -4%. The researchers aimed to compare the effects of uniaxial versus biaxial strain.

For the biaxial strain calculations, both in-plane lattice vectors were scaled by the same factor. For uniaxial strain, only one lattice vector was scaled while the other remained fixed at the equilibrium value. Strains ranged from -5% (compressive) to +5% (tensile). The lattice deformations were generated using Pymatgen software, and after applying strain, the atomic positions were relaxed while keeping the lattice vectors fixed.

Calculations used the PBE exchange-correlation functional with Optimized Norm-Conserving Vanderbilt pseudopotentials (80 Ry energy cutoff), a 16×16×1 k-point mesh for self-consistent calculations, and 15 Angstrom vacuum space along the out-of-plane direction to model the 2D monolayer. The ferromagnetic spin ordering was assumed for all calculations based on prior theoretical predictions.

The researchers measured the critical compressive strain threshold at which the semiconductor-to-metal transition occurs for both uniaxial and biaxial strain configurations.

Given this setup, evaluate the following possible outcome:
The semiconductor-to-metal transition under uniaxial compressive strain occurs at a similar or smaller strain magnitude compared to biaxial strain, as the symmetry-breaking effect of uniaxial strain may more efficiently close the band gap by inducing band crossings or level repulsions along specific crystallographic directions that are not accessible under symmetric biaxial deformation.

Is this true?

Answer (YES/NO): NO